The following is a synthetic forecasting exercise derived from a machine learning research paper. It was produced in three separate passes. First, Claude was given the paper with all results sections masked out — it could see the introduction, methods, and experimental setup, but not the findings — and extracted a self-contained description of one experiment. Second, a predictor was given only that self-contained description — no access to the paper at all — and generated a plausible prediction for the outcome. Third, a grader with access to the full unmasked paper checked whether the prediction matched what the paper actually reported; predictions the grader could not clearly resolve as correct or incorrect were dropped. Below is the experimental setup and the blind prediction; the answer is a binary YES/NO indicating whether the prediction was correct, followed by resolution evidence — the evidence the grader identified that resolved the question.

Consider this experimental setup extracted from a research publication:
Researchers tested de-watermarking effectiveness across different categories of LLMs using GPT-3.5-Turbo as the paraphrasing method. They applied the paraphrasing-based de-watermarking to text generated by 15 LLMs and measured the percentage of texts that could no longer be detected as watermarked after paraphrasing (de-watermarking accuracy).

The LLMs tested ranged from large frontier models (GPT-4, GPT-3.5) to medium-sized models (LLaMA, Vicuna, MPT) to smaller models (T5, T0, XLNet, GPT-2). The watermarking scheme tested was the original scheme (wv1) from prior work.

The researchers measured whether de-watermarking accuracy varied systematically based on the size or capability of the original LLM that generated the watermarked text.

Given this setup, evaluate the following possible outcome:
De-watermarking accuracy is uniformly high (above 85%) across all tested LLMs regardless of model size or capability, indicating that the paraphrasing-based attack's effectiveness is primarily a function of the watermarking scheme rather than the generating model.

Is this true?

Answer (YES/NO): NO